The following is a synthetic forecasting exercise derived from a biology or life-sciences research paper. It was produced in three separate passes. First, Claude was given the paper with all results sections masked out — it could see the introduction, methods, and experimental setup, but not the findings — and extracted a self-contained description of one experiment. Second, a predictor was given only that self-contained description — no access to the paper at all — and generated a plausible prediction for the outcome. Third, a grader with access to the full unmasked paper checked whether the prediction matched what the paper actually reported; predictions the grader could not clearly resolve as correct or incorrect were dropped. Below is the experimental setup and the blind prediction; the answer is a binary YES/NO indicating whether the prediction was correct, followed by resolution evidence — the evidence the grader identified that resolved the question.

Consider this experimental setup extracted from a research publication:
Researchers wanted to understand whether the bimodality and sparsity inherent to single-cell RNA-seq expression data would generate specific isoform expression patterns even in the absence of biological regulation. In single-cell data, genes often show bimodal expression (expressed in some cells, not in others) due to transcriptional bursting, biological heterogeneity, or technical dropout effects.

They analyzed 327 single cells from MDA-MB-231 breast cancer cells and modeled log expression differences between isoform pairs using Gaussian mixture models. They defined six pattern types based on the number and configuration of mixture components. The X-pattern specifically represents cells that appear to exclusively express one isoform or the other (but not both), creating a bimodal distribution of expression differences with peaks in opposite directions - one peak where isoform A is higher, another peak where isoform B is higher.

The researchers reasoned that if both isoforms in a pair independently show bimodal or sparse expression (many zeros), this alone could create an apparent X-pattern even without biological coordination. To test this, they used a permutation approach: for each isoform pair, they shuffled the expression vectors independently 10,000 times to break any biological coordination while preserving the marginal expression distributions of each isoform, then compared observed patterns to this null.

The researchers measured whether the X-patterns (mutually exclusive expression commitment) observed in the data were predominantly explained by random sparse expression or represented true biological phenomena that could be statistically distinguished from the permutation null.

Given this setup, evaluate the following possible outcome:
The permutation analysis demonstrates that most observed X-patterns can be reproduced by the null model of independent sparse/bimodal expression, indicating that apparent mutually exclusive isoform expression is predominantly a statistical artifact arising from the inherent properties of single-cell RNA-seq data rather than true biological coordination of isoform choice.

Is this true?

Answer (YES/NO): YES